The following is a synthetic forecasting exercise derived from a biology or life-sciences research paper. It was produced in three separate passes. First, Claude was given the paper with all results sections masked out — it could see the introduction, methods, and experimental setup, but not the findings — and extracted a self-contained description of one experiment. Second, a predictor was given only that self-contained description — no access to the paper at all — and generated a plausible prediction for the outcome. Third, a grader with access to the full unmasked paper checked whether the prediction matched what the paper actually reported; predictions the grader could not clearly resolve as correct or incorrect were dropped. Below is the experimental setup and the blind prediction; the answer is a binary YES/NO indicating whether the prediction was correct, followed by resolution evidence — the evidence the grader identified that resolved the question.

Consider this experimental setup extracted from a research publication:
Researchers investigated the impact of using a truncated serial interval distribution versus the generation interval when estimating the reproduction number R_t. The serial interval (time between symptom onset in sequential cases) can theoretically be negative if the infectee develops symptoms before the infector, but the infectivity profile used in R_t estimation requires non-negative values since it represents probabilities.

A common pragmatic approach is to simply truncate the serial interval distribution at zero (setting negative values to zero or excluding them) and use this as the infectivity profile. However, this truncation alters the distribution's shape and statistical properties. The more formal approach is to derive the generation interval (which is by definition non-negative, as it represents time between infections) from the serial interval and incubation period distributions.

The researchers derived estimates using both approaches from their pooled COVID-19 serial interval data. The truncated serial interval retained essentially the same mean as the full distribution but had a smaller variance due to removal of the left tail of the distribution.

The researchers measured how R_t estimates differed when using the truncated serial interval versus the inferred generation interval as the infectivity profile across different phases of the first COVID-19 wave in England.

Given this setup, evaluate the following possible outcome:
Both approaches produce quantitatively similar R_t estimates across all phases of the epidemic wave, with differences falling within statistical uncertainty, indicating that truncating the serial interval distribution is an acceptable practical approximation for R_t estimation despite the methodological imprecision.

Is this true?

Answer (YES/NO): NO